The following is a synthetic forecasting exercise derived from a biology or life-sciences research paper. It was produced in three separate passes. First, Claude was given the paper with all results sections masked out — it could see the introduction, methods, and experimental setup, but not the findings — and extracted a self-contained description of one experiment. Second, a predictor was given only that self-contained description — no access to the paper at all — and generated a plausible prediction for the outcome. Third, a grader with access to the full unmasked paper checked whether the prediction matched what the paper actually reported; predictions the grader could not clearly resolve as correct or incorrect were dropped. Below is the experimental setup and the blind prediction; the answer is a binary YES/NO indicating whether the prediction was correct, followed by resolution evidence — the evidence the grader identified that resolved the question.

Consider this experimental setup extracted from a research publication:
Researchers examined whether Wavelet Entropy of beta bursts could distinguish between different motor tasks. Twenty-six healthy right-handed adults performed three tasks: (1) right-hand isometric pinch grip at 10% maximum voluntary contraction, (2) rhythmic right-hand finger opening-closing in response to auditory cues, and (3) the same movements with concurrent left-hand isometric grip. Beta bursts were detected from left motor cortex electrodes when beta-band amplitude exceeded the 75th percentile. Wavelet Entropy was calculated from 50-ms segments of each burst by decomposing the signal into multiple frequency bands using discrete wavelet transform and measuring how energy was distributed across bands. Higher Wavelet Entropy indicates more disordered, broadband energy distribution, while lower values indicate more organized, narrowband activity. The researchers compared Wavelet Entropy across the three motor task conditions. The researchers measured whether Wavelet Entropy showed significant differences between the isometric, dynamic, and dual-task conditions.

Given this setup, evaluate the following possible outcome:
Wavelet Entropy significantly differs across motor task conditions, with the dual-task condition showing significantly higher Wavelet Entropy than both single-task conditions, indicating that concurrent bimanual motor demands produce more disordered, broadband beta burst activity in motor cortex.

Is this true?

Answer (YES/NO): NO